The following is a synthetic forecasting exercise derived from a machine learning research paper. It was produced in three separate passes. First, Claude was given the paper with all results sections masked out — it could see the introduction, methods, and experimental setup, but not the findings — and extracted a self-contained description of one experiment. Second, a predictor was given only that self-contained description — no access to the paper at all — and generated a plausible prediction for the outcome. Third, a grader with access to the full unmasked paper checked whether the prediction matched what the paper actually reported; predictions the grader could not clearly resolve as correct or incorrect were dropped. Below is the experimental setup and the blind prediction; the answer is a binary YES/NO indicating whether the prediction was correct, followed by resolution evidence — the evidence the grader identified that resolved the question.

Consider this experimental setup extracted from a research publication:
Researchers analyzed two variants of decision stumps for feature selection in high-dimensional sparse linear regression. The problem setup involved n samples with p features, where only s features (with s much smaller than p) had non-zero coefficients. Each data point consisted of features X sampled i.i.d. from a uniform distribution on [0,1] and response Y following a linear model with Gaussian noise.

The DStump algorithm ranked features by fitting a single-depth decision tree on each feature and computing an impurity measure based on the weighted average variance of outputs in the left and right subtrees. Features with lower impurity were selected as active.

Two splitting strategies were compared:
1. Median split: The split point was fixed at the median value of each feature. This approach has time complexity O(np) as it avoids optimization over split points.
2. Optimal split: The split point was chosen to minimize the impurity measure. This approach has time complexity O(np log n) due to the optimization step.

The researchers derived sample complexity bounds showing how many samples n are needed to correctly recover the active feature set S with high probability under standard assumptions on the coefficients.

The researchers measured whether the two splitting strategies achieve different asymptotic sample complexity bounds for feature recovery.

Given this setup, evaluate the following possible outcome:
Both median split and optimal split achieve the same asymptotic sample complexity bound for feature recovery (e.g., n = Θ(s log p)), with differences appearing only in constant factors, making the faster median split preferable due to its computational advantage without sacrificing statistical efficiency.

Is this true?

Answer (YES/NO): YES